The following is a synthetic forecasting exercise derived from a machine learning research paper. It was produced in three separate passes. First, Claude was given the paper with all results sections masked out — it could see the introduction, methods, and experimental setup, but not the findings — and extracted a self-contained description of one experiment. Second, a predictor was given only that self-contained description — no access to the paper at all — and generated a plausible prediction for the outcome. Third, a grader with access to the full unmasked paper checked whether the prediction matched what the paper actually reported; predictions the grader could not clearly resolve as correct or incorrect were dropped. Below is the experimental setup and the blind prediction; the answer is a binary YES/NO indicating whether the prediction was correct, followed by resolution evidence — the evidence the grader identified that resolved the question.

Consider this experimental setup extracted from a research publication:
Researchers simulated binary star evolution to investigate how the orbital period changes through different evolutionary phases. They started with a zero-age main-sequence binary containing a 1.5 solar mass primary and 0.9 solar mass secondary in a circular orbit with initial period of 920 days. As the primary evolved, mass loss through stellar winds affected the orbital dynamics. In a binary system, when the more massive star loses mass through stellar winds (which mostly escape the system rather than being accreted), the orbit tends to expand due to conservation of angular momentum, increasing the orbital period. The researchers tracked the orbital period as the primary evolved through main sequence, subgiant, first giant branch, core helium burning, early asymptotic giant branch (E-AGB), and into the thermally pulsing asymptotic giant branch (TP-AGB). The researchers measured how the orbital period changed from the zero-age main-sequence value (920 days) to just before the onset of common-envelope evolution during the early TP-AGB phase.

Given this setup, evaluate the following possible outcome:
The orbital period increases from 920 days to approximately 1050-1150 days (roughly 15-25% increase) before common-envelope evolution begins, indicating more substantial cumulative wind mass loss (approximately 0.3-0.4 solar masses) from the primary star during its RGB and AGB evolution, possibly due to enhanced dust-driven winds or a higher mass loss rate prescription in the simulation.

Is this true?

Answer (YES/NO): NO